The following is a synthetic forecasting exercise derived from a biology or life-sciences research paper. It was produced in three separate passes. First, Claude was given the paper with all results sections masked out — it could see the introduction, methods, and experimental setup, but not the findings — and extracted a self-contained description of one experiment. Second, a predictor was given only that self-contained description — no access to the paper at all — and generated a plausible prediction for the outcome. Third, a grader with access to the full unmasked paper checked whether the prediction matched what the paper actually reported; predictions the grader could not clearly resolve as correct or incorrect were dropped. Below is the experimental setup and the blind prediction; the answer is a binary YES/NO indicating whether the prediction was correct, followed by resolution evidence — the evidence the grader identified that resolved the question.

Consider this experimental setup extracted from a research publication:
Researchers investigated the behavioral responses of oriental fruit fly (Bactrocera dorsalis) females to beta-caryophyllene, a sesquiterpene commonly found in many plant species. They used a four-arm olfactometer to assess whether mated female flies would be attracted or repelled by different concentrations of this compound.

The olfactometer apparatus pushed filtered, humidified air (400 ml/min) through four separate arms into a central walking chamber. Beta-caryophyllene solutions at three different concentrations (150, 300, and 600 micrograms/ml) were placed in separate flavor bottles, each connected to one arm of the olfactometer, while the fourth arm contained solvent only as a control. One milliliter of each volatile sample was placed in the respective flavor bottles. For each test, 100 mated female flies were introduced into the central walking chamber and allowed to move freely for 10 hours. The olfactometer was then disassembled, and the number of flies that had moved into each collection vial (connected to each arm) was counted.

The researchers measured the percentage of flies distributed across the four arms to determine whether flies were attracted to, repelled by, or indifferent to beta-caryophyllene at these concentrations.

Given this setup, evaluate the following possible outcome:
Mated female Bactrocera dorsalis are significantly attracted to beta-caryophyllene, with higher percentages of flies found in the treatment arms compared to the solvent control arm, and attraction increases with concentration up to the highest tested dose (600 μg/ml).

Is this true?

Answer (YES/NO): NO